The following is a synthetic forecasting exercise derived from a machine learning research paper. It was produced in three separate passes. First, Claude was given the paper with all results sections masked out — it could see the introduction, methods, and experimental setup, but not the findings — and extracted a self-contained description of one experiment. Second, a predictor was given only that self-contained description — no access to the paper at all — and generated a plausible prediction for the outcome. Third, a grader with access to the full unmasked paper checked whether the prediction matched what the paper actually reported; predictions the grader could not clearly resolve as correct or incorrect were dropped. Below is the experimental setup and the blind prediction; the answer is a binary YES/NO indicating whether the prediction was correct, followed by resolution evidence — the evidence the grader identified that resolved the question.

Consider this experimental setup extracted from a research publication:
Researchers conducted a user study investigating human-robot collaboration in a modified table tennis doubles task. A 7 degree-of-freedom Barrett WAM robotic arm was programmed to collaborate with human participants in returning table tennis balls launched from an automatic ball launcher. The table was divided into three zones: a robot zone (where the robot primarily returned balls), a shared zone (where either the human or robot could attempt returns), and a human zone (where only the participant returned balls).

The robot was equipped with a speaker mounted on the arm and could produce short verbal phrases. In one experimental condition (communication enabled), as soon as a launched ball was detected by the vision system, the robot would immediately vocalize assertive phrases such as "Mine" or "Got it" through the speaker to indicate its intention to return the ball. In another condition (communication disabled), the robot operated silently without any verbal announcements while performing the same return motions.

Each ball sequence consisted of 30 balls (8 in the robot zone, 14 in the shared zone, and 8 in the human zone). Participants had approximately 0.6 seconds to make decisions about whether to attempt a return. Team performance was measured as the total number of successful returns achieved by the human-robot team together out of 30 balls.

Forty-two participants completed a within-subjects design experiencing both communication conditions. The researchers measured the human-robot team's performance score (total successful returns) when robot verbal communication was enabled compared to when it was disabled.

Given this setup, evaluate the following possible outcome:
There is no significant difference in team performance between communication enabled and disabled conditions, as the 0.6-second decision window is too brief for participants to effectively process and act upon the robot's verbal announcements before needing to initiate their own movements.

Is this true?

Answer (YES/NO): NO